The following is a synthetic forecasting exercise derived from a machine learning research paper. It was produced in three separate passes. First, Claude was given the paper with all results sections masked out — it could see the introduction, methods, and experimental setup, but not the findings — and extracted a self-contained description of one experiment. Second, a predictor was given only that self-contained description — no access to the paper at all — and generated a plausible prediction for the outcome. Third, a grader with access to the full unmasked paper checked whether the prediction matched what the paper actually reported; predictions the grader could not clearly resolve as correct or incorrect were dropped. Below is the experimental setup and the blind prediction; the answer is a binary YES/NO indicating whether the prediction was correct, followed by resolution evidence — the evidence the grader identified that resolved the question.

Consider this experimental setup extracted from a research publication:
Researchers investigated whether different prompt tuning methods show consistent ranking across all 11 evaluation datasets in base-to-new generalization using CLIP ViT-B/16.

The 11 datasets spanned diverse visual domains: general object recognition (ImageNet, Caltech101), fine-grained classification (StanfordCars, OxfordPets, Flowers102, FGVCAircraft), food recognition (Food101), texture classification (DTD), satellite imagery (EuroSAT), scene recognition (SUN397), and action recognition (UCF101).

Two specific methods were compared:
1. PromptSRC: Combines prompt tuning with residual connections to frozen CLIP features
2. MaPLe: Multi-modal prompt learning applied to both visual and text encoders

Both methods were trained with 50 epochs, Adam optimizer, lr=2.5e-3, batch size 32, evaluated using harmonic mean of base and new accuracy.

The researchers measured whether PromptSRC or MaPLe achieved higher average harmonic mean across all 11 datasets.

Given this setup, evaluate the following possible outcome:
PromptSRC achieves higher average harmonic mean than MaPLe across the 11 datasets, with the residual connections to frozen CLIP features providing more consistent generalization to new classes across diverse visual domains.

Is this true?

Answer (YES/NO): YES